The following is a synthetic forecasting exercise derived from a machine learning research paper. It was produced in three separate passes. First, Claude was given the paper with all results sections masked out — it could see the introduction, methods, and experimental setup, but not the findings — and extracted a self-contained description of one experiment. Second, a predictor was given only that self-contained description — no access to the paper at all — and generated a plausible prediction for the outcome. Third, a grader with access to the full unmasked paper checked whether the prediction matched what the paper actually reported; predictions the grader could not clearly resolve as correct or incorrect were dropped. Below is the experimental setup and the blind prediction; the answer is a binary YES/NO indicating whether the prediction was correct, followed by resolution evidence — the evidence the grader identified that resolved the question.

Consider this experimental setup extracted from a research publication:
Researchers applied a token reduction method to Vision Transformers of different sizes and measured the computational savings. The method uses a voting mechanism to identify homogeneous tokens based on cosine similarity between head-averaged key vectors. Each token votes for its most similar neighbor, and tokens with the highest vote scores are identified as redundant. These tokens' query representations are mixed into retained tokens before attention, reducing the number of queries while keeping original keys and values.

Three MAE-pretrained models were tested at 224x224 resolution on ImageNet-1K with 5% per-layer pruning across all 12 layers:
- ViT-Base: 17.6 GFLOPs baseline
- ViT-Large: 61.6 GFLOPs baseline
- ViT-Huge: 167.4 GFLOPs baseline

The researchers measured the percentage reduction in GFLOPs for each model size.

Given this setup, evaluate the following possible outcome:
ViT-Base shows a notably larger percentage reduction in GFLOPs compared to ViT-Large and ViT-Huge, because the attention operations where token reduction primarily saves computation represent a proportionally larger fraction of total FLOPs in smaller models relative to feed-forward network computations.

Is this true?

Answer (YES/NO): NO